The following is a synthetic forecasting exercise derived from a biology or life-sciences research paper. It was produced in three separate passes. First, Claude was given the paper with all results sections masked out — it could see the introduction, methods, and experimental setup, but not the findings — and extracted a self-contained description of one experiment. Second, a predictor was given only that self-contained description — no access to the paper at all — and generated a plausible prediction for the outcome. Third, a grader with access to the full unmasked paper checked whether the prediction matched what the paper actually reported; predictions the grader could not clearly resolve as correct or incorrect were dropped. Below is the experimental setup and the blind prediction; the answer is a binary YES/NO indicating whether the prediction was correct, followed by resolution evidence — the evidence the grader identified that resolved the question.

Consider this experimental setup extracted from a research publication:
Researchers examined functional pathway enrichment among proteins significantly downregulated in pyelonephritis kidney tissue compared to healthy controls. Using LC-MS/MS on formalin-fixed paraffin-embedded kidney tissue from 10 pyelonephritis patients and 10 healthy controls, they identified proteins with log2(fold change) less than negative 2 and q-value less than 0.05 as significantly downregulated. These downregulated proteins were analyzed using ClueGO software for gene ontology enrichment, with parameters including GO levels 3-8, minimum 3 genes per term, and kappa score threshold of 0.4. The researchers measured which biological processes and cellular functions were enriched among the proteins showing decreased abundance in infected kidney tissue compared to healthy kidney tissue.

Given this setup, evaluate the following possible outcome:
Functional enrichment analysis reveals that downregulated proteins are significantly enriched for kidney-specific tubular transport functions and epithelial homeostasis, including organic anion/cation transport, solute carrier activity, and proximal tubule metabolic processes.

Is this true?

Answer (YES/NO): NO